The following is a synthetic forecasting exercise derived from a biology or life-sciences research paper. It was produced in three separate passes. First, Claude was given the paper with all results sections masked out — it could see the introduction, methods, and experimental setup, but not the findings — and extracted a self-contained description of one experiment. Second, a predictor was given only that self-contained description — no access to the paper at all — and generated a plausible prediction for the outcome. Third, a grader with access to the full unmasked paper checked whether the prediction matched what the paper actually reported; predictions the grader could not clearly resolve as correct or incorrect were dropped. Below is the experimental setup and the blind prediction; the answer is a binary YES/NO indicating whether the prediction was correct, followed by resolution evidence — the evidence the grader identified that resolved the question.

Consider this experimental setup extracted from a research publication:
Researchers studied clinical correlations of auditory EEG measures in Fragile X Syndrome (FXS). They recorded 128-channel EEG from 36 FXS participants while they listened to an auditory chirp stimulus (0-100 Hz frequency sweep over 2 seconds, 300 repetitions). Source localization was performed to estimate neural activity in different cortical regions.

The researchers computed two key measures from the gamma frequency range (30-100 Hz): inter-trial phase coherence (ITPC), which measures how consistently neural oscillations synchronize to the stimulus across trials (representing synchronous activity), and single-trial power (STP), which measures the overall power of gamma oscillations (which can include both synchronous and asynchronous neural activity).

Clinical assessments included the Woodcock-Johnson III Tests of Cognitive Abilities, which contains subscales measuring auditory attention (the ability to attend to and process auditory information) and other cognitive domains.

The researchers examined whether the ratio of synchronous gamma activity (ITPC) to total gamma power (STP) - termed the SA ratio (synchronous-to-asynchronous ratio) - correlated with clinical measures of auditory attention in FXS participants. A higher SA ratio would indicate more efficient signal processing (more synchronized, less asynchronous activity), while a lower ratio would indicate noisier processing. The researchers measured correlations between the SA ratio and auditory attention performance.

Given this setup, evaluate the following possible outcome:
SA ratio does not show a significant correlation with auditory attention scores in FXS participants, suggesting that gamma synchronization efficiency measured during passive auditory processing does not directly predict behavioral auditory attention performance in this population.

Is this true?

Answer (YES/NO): NO